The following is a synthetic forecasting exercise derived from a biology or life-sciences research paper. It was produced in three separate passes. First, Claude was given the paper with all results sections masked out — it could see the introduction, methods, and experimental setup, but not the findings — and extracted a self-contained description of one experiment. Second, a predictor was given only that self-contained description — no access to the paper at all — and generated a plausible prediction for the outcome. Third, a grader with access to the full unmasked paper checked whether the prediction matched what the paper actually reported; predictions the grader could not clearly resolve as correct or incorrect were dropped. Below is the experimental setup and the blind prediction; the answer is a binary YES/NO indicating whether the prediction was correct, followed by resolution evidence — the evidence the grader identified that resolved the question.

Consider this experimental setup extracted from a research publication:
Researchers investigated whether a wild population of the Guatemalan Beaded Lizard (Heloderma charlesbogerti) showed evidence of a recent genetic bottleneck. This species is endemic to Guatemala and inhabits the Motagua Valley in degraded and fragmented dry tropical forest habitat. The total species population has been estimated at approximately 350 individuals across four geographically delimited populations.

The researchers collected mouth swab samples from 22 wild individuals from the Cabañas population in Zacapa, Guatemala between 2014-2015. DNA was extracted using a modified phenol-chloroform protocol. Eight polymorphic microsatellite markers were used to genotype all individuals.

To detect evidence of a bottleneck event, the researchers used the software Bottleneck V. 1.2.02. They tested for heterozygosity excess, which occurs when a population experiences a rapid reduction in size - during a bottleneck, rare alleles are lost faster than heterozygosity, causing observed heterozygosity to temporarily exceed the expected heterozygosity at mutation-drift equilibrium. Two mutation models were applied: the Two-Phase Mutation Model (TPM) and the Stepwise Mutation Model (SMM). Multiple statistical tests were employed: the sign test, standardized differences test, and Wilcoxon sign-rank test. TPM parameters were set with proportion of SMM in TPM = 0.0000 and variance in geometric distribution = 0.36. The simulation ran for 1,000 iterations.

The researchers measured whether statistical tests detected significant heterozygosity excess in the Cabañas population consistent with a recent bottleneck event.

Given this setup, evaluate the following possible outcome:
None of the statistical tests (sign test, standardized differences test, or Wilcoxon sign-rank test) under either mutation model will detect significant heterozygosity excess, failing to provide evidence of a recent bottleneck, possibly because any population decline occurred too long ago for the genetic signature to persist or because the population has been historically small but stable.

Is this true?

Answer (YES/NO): NO